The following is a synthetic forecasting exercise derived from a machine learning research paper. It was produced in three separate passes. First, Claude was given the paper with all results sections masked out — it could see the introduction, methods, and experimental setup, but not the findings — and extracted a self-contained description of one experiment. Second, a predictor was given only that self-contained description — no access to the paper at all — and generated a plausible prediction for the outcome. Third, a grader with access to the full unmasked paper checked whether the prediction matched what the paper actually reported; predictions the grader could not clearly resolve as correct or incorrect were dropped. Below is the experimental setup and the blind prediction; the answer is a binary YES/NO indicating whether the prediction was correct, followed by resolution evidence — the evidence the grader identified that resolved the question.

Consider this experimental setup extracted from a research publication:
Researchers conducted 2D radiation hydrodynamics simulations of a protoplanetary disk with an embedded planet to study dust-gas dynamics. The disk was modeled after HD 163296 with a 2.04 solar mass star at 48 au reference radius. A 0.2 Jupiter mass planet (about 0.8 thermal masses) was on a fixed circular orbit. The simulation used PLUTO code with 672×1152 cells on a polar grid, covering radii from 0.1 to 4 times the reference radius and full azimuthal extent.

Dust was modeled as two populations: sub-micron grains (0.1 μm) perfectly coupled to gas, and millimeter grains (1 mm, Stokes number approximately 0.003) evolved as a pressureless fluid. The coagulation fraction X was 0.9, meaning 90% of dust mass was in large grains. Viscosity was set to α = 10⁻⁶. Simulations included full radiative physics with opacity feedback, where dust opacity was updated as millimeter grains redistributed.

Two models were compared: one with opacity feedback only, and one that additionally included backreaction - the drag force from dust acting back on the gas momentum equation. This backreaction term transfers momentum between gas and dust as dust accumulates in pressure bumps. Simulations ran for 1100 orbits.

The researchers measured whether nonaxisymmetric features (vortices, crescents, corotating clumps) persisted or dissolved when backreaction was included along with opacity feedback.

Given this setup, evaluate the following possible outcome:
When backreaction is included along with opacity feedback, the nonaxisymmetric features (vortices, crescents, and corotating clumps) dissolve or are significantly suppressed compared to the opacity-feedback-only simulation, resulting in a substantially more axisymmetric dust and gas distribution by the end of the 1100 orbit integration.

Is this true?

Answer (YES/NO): YES